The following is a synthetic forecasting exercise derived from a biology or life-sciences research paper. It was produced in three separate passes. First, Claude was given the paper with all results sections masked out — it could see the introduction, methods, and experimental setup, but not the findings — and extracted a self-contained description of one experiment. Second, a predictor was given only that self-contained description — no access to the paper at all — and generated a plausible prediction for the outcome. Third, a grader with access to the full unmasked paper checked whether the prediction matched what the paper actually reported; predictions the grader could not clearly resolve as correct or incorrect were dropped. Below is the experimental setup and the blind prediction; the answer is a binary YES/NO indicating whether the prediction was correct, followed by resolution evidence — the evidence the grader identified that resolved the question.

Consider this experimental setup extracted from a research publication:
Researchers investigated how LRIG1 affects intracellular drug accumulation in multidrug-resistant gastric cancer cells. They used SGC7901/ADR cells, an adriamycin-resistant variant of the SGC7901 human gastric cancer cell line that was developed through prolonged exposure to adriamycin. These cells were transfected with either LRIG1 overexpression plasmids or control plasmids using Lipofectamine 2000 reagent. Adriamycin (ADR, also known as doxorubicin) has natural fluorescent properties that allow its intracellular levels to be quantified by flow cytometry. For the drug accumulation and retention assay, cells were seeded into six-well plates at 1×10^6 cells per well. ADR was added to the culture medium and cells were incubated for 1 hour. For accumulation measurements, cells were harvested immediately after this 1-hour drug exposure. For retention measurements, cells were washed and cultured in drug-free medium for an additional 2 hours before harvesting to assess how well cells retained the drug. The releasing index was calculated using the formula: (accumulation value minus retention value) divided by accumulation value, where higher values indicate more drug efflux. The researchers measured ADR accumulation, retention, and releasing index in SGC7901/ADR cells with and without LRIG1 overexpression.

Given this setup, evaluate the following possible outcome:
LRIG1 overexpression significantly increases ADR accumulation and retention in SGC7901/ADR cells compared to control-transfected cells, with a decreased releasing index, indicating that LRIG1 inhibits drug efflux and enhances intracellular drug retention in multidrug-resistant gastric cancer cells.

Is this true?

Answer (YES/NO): YES